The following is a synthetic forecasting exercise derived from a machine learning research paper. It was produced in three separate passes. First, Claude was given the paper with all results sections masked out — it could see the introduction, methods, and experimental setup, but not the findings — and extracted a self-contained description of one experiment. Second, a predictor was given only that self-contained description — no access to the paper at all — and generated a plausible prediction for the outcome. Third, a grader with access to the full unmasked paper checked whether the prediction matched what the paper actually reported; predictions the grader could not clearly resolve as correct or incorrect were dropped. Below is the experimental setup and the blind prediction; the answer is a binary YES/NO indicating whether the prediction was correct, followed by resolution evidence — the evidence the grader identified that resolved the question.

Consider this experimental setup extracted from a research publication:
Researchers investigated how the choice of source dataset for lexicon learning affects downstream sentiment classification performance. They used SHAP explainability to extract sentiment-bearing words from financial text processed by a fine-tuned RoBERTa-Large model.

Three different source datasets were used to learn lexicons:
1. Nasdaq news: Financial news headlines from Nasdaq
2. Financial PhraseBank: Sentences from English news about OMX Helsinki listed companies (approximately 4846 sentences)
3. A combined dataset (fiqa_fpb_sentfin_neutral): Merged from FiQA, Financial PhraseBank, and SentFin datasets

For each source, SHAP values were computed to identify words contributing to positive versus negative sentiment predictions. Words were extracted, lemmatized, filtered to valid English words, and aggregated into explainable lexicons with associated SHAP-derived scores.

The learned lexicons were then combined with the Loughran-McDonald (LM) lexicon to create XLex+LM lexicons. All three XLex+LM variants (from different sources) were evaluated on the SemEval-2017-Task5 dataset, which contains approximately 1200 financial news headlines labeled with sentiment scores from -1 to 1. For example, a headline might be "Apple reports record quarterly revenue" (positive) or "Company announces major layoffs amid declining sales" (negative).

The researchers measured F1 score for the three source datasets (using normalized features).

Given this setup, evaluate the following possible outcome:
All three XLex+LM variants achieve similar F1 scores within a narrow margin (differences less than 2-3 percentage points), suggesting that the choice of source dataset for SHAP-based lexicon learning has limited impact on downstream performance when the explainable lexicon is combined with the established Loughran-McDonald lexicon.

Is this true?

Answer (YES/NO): NO